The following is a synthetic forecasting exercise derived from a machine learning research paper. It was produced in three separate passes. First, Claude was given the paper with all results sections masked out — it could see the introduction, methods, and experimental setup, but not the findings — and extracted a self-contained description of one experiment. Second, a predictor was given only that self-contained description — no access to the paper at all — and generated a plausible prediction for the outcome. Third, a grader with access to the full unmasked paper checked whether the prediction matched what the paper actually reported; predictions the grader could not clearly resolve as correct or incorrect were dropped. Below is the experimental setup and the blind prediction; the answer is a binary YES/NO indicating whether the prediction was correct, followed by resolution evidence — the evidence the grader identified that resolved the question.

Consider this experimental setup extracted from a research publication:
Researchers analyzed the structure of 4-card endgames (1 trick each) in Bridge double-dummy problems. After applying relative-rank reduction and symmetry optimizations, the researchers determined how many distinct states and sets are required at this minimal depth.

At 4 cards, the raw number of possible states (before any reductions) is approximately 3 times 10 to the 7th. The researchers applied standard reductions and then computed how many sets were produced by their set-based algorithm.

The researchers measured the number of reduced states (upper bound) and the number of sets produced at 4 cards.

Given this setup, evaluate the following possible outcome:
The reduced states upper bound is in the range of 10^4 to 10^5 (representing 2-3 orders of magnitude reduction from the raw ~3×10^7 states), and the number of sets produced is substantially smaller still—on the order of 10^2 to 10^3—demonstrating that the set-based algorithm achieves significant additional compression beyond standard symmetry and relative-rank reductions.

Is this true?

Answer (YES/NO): NO